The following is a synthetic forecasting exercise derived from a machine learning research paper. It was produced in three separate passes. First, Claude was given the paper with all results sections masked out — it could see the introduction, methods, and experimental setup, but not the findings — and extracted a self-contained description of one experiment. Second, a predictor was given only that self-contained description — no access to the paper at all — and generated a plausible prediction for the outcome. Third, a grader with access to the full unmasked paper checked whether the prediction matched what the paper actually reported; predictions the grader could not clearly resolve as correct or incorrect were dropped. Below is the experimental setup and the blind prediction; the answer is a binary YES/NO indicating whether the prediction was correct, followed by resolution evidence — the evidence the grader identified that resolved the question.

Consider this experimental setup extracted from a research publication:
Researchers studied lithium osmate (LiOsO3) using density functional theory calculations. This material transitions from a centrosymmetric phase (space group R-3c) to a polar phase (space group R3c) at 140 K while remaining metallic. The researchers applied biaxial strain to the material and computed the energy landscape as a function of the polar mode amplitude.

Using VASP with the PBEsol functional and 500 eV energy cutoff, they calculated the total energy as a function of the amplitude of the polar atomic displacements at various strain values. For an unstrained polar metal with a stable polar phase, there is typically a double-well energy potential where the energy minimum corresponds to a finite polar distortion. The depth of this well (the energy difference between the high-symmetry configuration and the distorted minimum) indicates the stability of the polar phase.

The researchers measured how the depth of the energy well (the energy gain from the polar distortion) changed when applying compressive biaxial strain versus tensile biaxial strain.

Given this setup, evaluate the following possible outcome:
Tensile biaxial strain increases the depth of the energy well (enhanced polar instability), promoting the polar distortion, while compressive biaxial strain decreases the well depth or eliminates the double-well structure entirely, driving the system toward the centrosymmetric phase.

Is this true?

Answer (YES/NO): NO